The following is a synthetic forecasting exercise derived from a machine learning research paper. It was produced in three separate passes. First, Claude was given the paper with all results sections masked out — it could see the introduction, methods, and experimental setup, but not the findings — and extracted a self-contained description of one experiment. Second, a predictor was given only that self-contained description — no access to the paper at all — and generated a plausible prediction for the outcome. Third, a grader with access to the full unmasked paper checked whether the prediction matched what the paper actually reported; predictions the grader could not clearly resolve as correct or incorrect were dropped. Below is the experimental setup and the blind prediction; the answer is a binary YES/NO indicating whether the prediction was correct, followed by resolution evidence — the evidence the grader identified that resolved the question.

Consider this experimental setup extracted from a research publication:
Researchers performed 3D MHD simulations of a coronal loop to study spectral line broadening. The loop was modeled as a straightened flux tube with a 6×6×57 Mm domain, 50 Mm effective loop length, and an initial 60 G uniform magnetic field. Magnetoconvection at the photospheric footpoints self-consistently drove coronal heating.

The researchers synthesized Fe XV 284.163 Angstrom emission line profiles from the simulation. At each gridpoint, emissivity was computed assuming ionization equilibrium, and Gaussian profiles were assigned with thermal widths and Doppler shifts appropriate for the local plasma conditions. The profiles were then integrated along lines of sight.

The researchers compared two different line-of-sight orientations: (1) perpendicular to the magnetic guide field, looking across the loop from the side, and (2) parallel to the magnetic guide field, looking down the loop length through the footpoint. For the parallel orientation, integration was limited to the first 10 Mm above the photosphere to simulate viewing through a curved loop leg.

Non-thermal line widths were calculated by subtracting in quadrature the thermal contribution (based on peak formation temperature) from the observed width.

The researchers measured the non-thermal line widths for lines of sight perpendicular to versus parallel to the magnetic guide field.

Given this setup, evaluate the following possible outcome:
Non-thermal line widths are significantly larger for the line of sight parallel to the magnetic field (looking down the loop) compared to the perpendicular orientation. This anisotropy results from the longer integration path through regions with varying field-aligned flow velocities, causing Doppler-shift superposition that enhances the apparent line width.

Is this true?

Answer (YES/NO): NO